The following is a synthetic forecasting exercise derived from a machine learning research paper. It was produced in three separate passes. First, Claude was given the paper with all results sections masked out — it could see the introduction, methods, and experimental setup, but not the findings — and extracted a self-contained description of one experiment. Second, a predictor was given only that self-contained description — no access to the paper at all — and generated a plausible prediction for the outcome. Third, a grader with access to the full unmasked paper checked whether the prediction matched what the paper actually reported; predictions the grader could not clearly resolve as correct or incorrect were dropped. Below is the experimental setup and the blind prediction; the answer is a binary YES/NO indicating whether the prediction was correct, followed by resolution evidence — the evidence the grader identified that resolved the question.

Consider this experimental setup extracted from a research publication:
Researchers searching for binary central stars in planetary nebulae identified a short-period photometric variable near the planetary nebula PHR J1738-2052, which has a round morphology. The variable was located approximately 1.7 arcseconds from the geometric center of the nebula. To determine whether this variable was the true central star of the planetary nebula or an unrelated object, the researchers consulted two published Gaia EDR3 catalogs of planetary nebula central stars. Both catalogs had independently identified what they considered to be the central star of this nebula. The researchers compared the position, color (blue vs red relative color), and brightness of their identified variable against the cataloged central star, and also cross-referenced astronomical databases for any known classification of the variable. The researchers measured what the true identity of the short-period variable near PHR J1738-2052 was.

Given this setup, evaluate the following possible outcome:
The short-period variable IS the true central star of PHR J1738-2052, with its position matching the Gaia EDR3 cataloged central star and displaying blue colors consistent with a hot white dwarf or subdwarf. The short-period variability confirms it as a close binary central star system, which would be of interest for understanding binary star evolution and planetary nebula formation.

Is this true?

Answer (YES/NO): NO